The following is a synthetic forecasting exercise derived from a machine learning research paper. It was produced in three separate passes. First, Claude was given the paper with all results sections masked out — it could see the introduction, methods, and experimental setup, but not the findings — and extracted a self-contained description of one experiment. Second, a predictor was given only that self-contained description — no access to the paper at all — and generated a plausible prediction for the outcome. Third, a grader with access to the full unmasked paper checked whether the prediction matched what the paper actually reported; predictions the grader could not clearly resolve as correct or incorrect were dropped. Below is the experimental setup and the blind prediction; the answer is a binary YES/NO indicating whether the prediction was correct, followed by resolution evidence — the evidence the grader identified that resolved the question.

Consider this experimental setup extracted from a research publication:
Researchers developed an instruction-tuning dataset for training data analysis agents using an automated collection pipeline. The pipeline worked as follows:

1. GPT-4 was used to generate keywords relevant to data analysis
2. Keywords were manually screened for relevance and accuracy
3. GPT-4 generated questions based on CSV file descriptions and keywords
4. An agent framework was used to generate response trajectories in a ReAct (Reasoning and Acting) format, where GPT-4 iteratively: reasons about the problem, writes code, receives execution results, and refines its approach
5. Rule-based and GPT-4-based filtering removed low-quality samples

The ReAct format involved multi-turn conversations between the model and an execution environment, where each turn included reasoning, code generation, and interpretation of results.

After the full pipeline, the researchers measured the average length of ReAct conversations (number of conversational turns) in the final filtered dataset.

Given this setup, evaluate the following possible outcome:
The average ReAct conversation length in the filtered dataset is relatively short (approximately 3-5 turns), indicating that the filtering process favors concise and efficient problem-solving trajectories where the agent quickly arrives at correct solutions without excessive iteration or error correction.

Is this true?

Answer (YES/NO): NO